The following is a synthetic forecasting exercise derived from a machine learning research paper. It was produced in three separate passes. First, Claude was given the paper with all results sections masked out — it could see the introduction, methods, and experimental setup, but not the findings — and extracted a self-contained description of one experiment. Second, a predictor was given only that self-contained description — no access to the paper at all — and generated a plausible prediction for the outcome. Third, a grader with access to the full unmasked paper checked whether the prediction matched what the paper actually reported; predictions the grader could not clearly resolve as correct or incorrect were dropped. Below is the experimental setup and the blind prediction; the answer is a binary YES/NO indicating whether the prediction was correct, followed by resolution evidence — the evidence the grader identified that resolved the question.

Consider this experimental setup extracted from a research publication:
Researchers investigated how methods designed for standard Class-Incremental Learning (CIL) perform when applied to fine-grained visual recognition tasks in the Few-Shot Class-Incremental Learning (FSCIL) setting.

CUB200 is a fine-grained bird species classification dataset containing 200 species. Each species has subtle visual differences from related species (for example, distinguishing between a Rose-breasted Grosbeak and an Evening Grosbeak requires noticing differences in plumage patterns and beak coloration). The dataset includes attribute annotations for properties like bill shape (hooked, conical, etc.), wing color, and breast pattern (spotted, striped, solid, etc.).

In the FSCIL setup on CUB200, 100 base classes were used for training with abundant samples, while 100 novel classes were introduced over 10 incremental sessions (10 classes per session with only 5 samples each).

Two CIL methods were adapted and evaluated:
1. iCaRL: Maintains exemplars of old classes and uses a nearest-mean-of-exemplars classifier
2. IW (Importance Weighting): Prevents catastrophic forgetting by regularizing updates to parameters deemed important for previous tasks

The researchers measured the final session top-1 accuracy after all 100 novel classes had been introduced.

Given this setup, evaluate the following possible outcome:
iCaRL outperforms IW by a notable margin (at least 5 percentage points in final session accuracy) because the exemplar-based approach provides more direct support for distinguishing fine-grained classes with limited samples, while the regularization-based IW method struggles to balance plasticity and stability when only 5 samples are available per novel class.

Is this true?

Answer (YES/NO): NO